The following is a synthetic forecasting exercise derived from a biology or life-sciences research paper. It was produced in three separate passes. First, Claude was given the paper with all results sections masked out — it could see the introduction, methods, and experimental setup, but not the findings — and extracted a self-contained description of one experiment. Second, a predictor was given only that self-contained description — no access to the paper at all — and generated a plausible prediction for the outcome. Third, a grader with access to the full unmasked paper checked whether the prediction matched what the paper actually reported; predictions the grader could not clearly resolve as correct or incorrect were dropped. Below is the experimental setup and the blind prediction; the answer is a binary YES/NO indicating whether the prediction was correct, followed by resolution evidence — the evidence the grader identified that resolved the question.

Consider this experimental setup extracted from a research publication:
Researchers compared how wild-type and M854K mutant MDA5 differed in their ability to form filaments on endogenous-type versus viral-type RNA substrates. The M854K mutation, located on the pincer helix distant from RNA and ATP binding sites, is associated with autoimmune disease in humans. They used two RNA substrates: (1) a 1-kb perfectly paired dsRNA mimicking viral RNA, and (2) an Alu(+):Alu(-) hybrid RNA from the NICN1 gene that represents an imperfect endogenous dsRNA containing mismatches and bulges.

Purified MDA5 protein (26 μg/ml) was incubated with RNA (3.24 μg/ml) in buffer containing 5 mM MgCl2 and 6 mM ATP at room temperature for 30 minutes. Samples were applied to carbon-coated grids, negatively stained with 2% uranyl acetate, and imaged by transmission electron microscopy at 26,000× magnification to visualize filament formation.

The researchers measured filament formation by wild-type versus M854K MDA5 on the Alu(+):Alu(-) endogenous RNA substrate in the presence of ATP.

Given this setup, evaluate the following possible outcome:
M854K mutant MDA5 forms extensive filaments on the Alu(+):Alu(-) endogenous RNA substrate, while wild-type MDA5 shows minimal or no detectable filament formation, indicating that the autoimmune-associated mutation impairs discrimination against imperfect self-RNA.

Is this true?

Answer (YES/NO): YES